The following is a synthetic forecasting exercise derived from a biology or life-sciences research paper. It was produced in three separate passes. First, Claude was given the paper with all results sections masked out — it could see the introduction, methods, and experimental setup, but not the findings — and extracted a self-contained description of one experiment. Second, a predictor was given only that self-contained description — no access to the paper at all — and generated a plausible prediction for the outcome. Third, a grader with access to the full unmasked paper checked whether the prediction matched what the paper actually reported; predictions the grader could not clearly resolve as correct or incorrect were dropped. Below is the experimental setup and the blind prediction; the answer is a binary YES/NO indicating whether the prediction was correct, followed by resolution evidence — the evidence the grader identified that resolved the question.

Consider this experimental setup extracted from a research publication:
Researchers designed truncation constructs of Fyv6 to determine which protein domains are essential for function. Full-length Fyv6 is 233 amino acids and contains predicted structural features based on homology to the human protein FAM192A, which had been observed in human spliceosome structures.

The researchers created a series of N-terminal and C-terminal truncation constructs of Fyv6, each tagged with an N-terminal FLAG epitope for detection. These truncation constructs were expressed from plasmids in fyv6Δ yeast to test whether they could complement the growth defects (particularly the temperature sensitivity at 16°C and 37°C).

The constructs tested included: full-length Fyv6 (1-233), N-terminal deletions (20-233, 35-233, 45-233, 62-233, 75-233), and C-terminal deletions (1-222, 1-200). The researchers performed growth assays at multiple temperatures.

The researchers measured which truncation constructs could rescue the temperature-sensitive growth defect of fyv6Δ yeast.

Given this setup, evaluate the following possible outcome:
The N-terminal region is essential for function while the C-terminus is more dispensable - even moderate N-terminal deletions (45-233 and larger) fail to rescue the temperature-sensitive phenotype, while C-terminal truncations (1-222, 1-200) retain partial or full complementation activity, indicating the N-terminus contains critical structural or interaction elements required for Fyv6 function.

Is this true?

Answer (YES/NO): NO